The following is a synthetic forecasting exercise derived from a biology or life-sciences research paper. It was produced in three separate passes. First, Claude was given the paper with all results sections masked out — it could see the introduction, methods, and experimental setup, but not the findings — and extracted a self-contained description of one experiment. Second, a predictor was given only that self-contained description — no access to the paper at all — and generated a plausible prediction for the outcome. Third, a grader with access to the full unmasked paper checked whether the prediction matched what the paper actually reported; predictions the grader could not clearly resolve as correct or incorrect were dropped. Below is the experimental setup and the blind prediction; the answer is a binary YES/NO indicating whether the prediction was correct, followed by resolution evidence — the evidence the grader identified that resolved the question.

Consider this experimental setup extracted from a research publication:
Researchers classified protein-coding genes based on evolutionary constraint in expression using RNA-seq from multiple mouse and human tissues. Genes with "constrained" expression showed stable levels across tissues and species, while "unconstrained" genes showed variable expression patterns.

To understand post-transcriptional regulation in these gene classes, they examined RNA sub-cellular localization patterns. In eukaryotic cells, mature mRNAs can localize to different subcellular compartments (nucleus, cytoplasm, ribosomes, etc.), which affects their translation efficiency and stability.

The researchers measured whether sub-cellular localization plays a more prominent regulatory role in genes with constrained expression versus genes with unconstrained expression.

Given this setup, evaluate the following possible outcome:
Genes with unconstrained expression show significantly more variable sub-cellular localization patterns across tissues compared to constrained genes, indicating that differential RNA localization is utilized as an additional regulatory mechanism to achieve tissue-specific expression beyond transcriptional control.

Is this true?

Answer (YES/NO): NO